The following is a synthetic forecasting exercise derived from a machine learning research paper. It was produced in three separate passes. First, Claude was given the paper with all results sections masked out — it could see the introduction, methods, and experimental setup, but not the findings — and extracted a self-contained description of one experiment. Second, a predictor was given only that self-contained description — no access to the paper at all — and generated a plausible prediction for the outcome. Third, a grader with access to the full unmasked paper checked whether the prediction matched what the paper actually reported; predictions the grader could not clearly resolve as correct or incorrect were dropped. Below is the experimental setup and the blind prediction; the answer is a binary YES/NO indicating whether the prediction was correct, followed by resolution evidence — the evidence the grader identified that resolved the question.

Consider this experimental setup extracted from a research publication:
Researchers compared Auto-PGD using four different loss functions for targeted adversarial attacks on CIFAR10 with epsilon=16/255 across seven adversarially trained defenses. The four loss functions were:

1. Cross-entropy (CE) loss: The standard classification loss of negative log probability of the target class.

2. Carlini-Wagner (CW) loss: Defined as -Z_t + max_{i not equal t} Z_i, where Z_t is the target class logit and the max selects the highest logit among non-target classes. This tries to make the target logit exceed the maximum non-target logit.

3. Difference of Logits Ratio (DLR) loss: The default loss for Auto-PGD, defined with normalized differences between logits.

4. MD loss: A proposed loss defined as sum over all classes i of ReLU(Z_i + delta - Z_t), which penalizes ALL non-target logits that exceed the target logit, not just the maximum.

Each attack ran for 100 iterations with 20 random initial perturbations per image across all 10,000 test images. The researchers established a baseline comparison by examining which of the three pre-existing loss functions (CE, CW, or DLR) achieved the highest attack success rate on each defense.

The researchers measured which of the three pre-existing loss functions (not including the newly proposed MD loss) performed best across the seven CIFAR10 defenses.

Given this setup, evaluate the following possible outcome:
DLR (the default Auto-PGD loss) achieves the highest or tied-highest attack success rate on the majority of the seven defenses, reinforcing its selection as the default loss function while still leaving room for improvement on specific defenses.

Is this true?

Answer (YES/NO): NO